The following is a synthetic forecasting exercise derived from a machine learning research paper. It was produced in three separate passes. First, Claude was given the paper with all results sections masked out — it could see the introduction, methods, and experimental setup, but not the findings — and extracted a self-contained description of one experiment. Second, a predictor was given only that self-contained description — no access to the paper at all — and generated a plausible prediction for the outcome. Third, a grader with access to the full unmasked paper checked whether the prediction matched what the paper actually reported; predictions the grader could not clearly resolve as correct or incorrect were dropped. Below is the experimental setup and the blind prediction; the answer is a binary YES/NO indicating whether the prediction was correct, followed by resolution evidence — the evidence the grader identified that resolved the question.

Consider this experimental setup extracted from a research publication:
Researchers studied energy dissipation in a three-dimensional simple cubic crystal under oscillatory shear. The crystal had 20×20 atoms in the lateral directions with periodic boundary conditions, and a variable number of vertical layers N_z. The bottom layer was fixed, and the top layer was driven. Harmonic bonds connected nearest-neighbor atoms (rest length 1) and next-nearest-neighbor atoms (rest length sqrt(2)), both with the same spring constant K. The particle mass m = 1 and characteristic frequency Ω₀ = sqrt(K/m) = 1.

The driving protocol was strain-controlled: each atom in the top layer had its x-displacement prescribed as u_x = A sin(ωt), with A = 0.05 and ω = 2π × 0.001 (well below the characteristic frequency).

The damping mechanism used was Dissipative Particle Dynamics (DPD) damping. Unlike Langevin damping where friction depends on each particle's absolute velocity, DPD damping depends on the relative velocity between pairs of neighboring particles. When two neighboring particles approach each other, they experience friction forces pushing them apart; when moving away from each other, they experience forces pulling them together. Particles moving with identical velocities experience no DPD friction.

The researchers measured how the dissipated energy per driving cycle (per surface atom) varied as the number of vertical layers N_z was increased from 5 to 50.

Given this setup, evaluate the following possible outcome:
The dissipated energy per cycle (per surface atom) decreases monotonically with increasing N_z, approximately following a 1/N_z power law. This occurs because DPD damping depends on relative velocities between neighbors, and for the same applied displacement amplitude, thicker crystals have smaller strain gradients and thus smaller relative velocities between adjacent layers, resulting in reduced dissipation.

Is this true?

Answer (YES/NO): YES